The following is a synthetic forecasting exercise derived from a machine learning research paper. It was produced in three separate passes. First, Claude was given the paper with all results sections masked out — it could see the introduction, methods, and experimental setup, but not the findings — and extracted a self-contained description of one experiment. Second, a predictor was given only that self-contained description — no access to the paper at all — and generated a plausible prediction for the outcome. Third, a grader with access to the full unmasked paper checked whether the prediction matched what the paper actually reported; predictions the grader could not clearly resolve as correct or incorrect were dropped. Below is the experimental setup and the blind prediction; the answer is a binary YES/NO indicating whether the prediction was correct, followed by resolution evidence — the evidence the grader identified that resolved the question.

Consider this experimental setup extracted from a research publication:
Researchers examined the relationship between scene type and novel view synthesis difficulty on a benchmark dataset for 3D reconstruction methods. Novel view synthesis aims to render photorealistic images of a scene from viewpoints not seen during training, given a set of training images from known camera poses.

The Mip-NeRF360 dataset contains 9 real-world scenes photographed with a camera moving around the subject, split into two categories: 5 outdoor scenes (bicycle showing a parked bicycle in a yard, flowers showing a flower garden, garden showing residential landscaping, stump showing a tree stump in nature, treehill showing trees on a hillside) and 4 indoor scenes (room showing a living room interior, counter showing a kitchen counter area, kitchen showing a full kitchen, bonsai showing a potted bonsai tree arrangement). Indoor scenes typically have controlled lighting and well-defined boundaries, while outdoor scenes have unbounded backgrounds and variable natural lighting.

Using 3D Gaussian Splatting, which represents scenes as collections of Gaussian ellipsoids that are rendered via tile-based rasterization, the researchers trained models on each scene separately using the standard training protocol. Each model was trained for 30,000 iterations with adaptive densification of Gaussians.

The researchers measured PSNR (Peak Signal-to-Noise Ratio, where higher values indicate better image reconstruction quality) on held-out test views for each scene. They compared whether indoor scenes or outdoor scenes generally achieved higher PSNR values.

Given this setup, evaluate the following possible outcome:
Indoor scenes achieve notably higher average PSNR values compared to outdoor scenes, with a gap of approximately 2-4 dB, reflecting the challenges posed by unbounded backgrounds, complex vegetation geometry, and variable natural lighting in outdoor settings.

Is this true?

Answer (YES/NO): NO